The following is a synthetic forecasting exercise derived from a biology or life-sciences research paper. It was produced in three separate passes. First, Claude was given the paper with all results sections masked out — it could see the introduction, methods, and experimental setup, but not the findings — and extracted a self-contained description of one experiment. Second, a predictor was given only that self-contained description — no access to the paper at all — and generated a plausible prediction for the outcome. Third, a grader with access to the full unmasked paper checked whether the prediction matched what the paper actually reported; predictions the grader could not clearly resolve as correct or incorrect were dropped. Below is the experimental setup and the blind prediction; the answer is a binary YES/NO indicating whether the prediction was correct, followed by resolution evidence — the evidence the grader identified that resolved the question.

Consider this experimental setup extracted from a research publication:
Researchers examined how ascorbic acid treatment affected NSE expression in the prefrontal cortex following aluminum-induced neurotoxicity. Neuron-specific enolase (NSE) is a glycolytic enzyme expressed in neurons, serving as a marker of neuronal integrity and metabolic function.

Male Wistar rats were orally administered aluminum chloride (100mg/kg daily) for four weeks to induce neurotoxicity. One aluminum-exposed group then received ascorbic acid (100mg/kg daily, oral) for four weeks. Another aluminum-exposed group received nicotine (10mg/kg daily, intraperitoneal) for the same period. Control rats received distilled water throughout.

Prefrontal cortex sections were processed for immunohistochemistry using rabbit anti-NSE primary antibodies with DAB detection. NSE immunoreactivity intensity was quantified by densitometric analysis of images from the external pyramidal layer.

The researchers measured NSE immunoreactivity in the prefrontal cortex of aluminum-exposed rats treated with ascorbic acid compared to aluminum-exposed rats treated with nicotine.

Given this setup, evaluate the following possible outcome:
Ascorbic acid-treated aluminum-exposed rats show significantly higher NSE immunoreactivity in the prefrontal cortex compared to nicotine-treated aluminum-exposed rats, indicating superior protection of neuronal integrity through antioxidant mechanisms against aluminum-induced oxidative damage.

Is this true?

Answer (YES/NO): NO